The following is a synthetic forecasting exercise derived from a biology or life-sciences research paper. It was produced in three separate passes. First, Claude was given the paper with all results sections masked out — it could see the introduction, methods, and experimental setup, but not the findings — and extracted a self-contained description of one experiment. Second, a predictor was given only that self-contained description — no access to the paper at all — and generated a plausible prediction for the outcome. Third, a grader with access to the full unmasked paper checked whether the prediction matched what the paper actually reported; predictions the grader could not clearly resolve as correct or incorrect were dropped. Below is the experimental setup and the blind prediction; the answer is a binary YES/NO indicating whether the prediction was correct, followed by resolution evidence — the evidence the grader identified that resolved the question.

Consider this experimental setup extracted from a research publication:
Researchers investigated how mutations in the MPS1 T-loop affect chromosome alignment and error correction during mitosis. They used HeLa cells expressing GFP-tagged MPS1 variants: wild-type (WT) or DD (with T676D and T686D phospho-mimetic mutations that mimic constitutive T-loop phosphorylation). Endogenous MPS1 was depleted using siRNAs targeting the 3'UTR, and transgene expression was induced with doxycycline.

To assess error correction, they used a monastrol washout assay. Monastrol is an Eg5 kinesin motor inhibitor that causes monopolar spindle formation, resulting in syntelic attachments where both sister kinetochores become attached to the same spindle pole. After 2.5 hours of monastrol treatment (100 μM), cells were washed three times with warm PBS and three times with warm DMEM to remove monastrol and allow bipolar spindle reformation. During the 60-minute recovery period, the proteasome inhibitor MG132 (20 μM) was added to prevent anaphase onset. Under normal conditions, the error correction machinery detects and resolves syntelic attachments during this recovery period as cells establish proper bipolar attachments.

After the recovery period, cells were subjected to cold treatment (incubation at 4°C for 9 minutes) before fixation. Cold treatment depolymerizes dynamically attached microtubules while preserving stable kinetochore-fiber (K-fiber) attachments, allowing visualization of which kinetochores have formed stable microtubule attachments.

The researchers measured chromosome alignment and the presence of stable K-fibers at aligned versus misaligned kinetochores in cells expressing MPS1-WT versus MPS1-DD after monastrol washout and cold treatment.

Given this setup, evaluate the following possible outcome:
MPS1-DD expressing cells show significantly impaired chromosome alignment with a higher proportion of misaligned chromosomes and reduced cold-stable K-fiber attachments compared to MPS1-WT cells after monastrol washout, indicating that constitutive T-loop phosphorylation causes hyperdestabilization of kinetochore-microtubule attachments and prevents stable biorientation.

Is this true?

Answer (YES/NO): YES